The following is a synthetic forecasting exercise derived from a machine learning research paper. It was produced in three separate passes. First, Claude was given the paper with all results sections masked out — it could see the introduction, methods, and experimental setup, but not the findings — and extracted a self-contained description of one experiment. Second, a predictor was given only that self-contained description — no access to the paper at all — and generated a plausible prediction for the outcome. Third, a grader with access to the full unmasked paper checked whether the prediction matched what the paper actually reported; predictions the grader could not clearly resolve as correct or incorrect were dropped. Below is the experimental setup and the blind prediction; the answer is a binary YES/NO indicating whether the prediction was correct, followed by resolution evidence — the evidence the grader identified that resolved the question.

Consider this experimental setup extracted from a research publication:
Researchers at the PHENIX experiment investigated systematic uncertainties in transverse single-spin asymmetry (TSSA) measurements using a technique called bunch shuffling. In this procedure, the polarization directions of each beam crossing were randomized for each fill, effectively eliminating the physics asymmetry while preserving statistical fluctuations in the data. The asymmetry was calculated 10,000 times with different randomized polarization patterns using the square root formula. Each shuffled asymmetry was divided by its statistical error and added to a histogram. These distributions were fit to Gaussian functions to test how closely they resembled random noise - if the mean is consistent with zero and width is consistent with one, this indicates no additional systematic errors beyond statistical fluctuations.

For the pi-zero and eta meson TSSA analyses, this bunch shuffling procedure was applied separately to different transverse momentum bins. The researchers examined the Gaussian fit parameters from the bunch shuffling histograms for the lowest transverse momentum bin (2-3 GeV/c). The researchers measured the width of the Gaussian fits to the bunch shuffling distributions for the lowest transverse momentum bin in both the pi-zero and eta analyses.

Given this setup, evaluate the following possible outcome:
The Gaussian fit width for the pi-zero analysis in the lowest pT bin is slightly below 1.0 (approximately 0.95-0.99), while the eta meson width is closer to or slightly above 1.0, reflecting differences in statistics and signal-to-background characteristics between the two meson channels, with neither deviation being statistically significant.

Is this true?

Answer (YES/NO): NO